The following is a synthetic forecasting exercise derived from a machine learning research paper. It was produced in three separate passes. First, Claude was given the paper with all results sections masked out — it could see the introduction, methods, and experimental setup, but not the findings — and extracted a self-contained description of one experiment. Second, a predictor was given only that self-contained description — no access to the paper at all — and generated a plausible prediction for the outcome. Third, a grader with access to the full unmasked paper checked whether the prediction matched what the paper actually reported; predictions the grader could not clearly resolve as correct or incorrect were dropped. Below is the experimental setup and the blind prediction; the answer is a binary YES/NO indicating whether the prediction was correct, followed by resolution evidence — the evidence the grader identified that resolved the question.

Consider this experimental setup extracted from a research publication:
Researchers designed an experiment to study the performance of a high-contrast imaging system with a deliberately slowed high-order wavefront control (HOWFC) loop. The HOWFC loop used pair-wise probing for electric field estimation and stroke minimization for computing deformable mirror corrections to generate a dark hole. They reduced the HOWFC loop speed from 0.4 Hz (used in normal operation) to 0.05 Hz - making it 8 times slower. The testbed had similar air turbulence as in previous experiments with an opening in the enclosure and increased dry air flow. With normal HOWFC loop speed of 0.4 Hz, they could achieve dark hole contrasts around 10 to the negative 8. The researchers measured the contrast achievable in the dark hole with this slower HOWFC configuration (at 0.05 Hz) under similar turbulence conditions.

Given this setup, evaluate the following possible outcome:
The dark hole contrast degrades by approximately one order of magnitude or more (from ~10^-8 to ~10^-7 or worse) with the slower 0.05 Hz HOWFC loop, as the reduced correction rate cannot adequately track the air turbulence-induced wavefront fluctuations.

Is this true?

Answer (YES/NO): YES